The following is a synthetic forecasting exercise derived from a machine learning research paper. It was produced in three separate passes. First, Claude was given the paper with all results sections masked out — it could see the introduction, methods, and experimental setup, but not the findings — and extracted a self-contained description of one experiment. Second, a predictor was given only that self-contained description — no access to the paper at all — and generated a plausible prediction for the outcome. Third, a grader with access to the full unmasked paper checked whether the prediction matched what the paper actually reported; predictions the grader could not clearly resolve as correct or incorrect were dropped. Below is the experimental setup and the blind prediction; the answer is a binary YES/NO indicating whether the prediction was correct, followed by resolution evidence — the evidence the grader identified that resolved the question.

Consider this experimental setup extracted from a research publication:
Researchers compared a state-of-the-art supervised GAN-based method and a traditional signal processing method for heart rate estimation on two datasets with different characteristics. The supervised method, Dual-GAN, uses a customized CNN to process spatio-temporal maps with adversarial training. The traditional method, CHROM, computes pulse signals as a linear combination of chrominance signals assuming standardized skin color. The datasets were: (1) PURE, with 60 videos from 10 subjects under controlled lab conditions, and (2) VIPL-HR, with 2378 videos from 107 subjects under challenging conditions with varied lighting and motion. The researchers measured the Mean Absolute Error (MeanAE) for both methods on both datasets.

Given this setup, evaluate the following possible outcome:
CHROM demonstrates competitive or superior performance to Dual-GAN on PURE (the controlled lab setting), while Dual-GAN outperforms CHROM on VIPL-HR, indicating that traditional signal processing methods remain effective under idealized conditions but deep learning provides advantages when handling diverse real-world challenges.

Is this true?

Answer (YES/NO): NO